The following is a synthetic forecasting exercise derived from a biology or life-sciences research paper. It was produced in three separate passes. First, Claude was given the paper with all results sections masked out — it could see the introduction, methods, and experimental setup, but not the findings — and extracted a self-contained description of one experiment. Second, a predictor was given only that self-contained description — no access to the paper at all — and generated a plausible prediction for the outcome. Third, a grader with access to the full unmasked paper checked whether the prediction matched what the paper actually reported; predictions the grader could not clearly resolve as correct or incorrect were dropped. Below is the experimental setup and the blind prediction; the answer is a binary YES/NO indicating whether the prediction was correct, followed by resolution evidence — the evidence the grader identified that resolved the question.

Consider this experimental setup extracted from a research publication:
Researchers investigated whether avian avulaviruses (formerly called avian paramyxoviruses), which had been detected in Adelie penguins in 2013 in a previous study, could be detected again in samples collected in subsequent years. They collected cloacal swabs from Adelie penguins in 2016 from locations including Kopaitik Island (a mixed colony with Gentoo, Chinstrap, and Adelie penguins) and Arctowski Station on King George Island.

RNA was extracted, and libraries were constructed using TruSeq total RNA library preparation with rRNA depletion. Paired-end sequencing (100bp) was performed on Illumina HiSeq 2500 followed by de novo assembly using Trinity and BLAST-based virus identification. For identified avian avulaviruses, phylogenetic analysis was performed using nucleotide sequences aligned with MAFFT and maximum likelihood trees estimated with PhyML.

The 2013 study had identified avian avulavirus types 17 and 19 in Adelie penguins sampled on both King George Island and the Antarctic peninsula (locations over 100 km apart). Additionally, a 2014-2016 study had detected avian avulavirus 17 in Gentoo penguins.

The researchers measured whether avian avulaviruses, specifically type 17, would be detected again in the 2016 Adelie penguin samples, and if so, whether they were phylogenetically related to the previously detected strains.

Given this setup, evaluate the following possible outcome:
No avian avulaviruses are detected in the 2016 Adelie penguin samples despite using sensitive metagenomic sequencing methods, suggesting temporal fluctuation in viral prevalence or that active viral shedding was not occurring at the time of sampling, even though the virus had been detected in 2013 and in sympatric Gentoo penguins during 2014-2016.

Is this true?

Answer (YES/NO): NO